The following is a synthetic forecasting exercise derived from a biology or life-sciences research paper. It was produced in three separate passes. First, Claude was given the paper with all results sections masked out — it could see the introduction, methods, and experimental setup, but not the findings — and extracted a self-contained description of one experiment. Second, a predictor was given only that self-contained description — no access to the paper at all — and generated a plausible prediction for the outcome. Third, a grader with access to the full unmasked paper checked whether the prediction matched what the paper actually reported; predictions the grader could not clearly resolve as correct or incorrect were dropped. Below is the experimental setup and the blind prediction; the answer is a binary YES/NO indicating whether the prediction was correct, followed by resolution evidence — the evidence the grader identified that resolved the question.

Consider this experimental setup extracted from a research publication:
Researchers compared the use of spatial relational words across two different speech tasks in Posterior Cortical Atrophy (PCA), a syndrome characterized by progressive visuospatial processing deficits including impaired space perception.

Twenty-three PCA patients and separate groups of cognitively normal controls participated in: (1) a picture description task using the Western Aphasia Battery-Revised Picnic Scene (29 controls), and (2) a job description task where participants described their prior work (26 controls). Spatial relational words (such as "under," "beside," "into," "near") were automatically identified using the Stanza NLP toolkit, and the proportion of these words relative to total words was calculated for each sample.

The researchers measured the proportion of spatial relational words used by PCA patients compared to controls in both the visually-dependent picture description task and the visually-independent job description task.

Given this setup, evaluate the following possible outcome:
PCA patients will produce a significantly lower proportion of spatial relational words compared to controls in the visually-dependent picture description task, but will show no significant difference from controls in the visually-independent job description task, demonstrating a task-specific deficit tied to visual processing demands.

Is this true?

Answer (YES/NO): YES